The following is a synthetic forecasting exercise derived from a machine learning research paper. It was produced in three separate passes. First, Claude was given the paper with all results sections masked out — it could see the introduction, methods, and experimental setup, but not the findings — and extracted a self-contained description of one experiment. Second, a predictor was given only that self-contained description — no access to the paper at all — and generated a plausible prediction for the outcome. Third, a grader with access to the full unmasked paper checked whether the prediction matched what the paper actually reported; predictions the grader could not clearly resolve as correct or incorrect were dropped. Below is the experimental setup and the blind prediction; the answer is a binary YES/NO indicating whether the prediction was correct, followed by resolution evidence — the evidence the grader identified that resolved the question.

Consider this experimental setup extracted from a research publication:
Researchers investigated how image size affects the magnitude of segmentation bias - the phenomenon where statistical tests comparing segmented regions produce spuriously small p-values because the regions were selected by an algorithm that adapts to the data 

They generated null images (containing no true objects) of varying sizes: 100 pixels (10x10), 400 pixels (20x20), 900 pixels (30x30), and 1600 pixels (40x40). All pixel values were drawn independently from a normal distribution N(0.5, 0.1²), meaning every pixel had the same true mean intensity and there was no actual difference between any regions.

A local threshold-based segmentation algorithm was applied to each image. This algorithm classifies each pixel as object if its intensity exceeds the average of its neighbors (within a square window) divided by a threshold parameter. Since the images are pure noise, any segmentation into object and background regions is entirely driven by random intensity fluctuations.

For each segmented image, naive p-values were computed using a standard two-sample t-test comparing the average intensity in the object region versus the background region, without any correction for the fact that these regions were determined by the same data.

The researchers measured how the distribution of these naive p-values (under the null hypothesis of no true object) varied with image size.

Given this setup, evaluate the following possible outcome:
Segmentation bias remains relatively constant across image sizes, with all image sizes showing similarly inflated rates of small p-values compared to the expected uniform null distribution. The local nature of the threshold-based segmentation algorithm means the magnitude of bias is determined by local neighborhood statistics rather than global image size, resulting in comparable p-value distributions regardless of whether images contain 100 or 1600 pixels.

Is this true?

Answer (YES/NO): NO